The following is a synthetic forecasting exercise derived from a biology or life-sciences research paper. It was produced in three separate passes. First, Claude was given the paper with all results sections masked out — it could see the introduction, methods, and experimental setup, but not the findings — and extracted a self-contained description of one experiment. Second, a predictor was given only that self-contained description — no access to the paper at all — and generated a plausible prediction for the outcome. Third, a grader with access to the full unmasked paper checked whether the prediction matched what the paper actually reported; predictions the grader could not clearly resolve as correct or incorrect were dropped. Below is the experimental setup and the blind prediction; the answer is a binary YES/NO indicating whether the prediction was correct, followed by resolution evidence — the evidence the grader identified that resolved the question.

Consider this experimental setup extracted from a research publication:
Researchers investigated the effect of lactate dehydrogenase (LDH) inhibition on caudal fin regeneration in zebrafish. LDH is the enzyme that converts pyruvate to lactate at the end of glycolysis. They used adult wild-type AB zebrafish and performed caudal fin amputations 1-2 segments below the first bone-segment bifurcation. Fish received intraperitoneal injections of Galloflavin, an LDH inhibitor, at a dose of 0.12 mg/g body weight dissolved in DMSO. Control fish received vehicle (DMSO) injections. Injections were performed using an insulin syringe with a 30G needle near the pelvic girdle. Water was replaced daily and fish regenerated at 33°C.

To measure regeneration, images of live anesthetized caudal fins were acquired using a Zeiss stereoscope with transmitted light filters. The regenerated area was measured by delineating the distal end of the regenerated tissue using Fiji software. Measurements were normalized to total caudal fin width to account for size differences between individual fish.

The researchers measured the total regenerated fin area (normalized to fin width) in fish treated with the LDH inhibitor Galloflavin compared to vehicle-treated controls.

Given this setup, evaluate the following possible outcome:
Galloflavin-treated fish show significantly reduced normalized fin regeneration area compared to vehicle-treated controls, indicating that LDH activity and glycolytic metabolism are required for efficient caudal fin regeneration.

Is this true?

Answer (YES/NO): YES